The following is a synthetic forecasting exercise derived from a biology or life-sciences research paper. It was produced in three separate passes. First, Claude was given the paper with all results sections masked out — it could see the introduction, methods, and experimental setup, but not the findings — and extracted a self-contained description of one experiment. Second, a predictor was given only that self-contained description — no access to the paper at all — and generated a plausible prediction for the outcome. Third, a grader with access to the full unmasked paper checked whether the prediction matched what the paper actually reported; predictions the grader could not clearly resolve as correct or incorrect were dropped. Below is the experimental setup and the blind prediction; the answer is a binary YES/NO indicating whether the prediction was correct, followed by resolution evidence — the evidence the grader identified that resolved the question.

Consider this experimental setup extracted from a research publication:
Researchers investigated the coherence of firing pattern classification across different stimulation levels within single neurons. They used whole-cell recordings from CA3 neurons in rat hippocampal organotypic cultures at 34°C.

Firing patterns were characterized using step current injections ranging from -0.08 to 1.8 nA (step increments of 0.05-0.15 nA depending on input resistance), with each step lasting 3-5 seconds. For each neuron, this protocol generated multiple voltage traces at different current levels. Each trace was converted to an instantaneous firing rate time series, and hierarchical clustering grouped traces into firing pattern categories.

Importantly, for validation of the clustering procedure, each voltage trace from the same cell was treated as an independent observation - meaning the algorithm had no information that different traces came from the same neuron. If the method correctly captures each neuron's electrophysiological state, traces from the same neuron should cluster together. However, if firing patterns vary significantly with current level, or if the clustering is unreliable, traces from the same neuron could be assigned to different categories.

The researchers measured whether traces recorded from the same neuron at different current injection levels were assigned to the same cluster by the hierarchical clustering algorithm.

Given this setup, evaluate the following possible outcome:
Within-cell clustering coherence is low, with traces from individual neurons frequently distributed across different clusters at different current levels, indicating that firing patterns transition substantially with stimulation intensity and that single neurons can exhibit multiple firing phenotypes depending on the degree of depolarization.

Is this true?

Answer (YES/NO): NO